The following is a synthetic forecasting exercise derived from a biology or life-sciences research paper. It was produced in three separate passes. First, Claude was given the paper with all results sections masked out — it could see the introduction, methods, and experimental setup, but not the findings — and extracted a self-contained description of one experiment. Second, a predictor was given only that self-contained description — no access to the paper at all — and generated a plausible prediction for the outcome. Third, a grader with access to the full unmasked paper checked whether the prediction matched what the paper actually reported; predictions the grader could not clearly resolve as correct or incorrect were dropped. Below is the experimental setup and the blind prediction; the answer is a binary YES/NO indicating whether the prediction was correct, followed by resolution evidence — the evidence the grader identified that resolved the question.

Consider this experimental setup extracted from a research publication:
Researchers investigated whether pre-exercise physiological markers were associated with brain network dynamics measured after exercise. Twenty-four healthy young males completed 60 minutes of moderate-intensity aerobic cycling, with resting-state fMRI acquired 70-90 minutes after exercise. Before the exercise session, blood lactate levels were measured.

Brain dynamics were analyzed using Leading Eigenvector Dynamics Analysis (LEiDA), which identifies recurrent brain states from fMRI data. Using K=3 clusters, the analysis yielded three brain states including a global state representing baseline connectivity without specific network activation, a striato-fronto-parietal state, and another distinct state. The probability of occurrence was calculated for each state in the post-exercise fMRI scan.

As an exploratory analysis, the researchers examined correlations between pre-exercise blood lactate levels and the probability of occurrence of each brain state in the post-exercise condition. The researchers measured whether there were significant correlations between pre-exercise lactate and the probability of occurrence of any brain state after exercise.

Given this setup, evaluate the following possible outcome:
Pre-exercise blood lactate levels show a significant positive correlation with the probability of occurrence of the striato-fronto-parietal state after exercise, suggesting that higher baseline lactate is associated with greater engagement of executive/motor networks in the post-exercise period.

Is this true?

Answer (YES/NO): NO